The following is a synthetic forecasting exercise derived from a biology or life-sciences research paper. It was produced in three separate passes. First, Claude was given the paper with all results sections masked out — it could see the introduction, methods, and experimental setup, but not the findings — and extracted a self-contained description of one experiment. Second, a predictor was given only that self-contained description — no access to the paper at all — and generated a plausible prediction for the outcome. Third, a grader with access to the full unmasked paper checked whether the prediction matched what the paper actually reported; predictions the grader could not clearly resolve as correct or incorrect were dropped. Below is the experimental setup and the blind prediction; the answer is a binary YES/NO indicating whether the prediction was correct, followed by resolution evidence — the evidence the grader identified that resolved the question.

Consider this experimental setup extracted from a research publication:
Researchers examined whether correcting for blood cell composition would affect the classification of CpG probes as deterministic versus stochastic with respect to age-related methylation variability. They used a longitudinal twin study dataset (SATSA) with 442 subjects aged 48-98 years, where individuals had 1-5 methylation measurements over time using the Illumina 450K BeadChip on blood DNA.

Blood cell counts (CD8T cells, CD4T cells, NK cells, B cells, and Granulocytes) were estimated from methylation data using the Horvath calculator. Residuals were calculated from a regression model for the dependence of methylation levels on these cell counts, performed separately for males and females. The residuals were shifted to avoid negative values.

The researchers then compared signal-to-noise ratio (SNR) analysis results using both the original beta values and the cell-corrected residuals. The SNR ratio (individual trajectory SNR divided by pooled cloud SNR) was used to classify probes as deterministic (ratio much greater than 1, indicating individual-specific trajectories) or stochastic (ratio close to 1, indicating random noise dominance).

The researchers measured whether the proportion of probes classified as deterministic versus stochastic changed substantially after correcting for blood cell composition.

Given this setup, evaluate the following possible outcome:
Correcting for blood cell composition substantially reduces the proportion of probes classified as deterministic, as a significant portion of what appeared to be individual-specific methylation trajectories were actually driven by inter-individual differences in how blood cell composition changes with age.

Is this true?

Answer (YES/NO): NO